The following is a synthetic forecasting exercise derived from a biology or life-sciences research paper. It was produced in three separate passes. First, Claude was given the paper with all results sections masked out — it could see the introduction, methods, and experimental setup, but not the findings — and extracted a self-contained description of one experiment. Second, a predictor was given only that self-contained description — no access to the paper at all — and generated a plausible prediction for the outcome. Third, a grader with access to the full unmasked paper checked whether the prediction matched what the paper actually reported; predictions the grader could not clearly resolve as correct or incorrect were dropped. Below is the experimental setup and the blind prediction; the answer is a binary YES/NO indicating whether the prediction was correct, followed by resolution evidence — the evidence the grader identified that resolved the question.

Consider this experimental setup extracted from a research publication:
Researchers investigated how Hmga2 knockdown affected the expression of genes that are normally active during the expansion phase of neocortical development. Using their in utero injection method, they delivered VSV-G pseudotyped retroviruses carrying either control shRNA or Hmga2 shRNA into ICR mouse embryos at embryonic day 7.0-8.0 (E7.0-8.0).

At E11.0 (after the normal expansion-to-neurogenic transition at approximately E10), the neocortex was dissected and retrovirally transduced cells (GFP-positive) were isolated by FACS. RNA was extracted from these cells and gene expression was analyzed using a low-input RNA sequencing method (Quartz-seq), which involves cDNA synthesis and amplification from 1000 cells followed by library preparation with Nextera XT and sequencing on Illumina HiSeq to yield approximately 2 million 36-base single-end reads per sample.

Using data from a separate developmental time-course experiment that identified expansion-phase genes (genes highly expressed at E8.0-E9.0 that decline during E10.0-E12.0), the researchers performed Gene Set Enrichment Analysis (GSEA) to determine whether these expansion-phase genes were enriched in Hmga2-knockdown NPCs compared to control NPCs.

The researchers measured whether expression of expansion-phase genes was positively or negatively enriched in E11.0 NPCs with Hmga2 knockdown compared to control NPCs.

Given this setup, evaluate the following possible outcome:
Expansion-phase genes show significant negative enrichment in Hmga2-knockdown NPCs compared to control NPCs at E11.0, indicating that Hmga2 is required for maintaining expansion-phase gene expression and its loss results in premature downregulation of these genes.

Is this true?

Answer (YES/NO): NO